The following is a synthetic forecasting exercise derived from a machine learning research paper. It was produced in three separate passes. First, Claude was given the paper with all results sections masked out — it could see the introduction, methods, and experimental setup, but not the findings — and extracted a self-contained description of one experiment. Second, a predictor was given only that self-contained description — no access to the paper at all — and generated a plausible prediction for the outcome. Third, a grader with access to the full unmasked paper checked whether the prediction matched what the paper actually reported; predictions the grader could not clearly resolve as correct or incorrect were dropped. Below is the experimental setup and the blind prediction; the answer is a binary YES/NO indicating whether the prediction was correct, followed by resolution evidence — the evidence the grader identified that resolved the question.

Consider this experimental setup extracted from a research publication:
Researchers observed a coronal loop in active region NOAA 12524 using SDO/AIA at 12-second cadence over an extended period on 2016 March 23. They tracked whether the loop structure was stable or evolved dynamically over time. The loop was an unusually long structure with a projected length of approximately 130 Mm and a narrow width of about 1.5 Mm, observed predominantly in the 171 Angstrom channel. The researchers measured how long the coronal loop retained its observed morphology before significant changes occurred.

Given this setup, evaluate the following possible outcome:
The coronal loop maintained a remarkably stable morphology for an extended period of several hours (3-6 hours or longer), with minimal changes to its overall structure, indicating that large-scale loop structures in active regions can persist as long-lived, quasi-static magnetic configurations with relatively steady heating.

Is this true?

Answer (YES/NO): NO